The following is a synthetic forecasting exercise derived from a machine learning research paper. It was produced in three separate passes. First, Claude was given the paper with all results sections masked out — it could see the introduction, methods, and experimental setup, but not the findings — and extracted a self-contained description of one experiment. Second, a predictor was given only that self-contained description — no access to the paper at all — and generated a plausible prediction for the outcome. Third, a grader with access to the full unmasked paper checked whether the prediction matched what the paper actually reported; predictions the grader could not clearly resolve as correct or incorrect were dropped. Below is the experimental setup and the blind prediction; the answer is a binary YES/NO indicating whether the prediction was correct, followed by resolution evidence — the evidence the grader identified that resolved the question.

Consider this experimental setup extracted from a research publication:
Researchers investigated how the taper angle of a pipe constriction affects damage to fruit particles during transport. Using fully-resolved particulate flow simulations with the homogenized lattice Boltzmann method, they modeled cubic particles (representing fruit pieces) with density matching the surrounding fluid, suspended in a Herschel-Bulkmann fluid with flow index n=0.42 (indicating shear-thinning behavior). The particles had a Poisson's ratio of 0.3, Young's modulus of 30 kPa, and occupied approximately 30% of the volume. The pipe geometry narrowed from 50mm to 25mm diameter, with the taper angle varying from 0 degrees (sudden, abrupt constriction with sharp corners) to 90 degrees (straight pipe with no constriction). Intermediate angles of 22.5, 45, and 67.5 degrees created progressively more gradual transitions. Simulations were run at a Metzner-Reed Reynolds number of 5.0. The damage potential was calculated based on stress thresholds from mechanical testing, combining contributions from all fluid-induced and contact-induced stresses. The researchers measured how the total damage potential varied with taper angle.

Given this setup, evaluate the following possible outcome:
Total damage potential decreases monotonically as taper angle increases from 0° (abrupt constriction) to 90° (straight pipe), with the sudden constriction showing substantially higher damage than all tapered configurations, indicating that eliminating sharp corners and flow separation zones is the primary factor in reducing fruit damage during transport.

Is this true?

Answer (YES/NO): NO